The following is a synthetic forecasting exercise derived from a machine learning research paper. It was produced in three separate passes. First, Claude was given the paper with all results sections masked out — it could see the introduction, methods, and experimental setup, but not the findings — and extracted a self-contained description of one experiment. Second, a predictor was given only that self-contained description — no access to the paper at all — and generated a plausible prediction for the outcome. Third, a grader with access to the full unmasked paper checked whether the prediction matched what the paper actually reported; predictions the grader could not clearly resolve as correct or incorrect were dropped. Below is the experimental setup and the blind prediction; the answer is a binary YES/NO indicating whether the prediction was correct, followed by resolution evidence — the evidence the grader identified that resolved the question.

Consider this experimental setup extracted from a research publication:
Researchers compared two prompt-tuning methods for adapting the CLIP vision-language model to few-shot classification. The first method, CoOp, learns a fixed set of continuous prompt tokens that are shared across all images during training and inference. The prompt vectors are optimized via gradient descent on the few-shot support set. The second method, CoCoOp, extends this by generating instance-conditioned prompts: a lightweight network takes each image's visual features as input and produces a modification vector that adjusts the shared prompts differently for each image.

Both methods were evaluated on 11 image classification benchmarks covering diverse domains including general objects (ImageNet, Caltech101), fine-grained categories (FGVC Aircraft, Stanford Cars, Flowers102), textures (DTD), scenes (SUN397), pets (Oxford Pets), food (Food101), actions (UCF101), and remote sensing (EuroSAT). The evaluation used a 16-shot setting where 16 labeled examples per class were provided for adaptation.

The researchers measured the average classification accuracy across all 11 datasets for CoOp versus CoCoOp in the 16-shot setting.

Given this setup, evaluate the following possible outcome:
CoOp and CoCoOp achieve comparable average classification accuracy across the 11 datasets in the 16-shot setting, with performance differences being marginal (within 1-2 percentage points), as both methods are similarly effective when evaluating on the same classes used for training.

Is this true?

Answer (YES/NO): NO